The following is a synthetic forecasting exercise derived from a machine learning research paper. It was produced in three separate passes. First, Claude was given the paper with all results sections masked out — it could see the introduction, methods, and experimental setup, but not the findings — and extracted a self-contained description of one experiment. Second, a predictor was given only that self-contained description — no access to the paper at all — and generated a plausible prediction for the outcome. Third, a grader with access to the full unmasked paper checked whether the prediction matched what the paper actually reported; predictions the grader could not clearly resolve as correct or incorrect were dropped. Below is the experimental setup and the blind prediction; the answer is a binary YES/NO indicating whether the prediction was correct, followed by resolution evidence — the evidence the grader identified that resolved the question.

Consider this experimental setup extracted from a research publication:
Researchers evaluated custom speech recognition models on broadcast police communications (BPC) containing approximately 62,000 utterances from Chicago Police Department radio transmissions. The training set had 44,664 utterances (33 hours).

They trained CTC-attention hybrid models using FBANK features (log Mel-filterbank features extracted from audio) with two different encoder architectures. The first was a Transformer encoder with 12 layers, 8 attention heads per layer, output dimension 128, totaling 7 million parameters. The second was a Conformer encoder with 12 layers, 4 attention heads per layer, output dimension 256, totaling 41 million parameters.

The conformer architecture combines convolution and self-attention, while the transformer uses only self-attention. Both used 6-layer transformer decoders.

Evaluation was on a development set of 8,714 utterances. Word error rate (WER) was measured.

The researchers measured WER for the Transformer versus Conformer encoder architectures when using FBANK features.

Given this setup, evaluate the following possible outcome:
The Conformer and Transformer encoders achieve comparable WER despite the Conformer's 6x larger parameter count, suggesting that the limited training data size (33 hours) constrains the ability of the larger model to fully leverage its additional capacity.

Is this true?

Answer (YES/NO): NO